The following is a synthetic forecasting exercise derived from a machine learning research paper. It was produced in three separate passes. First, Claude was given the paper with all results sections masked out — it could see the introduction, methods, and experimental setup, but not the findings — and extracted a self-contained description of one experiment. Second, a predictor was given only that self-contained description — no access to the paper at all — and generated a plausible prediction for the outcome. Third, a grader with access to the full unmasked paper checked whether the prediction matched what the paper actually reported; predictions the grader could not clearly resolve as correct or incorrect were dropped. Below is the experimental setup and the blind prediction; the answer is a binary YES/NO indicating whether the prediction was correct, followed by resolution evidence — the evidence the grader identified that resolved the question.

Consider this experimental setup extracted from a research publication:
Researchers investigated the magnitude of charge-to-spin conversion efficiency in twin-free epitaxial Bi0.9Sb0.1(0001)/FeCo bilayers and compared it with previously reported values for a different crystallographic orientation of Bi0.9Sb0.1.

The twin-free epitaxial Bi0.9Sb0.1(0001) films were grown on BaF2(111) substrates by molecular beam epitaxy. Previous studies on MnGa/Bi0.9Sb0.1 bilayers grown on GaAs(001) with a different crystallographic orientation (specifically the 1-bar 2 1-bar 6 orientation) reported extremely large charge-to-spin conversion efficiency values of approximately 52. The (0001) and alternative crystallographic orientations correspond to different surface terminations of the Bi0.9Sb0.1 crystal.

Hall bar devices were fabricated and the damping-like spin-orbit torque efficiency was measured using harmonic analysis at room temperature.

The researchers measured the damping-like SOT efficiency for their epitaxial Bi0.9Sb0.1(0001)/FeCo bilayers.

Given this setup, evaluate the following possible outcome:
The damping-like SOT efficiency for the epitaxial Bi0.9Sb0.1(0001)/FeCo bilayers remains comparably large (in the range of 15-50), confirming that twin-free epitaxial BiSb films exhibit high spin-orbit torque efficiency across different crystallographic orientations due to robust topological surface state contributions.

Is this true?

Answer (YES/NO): NO